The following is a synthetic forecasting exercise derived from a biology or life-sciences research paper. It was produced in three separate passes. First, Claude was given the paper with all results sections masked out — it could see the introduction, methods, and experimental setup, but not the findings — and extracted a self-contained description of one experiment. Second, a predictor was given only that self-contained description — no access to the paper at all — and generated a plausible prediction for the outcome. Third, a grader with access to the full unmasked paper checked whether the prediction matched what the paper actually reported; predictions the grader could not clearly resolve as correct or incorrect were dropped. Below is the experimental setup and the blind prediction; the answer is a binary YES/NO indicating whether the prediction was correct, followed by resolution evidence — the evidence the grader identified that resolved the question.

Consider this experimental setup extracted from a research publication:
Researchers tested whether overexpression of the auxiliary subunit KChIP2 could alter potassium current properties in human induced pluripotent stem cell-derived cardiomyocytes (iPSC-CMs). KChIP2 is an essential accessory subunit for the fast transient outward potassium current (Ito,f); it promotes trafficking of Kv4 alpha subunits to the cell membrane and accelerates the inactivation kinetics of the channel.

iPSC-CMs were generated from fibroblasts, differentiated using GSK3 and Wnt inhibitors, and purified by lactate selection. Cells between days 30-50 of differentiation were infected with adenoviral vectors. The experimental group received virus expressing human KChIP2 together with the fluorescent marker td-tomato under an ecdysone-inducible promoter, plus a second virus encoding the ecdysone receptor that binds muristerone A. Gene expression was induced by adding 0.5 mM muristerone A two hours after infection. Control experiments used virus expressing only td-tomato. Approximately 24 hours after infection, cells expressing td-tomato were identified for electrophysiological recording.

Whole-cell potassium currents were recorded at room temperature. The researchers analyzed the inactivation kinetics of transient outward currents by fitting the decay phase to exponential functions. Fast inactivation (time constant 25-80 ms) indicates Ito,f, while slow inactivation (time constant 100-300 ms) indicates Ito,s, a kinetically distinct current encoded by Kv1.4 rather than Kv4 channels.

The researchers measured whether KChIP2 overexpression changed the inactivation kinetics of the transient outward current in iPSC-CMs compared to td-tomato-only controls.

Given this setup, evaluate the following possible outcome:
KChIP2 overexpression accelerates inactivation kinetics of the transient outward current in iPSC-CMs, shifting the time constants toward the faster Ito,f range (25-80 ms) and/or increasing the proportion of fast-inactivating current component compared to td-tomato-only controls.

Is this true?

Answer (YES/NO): NO